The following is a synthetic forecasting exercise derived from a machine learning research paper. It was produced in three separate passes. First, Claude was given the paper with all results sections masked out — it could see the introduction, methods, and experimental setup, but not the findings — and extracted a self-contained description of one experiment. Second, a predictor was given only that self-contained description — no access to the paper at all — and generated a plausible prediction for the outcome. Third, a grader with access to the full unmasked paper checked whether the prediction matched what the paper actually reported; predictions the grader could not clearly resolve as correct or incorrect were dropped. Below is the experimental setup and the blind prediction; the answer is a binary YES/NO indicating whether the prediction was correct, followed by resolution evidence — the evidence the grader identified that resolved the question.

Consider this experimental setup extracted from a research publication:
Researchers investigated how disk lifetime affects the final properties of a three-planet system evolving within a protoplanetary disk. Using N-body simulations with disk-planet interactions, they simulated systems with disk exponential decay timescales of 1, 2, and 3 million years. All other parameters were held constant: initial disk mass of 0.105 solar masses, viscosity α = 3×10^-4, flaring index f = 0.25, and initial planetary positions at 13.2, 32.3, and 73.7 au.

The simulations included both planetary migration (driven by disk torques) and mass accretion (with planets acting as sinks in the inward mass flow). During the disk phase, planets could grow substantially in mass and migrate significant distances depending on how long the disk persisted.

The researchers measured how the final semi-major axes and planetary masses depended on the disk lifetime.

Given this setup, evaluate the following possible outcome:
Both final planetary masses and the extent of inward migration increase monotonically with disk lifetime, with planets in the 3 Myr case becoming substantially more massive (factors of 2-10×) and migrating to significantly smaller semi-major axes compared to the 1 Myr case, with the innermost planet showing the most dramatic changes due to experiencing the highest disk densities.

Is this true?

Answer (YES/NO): NO